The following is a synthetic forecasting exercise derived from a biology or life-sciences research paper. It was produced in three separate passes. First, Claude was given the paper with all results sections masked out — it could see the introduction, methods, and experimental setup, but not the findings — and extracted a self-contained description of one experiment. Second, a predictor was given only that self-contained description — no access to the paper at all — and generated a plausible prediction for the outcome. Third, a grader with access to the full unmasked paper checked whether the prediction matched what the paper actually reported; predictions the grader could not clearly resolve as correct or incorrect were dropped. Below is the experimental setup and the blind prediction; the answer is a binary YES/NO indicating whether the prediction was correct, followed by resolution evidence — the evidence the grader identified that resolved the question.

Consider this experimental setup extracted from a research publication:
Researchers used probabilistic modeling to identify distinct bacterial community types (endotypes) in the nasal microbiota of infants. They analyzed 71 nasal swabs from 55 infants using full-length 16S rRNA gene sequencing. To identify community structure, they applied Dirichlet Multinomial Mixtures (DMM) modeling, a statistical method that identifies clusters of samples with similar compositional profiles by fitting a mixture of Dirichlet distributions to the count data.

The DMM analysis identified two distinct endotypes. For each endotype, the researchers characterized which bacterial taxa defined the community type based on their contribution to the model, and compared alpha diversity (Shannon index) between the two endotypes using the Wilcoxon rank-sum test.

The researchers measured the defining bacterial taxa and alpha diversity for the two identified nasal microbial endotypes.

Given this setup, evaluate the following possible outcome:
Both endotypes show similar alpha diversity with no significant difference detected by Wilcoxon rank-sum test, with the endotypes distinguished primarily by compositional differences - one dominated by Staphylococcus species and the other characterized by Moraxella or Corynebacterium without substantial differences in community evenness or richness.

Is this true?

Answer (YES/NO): NO